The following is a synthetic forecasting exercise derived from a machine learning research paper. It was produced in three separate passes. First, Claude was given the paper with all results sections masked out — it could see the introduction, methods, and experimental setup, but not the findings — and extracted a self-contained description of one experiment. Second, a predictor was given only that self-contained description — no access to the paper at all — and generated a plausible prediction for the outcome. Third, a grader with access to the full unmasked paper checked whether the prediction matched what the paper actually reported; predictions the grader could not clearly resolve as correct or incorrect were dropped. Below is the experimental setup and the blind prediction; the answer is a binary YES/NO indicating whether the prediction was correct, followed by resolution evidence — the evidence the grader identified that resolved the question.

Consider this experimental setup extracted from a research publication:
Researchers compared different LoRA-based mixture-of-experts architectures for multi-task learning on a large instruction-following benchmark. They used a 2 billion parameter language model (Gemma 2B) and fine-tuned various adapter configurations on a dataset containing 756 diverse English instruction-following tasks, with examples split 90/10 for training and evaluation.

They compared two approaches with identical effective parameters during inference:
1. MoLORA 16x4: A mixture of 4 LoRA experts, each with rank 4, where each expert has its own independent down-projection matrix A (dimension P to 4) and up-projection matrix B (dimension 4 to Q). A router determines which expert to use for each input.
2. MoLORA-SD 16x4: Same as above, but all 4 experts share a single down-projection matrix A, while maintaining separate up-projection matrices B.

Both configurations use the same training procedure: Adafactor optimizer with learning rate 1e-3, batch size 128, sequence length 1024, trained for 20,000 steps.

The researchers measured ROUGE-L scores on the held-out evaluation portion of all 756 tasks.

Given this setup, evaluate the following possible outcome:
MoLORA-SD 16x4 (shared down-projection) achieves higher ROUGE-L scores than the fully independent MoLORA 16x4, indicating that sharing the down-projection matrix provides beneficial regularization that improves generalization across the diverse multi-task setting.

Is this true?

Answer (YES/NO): YES